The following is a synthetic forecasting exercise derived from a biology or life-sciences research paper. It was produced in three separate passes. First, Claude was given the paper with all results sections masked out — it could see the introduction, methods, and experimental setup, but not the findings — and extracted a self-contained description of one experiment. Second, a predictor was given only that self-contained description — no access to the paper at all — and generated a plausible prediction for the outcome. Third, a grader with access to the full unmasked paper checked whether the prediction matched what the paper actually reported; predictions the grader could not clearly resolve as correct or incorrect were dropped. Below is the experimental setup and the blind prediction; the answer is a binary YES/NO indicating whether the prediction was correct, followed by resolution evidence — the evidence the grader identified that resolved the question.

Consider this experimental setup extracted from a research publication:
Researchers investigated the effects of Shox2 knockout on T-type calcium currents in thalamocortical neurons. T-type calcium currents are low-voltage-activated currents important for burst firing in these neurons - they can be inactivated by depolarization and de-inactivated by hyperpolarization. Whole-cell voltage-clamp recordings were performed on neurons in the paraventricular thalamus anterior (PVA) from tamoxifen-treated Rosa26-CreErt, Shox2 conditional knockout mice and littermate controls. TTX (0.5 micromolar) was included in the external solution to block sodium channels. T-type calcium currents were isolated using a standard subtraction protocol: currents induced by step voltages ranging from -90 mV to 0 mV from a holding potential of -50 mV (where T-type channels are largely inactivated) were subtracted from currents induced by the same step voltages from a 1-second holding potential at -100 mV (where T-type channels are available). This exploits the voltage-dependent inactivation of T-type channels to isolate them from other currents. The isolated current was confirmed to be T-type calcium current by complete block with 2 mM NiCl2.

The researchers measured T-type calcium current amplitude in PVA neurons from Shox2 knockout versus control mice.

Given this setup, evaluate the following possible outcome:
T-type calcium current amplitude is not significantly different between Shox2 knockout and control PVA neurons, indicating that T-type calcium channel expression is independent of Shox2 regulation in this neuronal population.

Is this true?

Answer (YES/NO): NO